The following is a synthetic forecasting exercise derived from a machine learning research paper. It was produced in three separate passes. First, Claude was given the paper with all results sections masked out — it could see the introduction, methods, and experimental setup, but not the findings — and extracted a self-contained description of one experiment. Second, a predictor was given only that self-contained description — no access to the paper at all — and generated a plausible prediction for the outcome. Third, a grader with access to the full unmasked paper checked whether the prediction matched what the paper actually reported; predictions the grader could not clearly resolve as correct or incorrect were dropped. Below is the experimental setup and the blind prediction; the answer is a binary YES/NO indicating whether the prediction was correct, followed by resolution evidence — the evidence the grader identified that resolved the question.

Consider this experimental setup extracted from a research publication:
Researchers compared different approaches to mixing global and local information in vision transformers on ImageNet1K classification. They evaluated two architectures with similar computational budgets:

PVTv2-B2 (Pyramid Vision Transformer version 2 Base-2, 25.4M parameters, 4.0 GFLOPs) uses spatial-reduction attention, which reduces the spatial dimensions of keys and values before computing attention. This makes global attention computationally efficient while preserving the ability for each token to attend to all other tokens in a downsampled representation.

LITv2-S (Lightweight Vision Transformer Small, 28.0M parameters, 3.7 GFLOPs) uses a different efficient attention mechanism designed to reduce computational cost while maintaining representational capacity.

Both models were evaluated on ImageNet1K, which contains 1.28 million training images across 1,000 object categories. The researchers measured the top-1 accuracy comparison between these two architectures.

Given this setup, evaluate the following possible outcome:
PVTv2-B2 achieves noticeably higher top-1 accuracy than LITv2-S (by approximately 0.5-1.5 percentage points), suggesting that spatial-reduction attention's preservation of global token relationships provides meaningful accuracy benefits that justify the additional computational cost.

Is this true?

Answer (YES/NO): NO